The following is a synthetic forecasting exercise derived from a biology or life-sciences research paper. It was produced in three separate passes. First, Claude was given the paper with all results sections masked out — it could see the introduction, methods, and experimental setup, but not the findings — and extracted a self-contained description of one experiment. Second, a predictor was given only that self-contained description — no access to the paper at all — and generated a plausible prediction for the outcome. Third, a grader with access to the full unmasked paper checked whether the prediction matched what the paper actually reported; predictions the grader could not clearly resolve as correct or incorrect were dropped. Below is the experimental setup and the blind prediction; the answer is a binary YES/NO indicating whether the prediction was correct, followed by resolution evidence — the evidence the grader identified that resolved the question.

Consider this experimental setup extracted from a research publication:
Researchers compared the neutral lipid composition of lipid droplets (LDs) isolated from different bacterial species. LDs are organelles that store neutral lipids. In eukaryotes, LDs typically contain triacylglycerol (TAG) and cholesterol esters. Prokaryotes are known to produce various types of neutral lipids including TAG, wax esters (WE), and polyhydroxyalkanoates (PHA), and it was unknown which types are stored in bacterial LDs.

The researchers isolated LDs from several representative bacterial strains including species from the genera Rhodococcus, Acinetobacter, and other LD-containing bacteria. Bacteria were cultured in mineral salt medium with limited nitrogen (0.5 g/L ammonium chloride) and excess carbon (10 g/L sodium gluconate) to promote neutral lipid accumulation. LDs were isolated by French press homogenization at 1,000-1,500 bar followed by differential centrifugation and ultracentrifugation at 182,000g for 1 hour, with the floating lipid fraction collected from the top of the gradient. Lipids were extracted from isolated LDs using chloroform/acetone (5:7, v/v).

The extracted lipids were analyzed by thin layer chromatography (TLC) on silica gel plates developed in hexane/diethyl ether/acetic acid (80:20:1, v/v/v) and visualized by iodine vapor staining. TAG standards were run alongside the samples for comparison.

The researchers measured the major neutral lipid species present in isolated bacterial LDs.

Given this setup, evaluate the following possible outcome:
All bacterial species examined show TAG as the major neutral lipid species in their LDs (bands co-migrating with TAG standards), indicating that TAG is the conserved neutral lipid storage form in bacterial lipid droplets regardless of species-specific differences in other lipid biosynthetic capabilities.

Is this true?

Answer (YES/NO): NO